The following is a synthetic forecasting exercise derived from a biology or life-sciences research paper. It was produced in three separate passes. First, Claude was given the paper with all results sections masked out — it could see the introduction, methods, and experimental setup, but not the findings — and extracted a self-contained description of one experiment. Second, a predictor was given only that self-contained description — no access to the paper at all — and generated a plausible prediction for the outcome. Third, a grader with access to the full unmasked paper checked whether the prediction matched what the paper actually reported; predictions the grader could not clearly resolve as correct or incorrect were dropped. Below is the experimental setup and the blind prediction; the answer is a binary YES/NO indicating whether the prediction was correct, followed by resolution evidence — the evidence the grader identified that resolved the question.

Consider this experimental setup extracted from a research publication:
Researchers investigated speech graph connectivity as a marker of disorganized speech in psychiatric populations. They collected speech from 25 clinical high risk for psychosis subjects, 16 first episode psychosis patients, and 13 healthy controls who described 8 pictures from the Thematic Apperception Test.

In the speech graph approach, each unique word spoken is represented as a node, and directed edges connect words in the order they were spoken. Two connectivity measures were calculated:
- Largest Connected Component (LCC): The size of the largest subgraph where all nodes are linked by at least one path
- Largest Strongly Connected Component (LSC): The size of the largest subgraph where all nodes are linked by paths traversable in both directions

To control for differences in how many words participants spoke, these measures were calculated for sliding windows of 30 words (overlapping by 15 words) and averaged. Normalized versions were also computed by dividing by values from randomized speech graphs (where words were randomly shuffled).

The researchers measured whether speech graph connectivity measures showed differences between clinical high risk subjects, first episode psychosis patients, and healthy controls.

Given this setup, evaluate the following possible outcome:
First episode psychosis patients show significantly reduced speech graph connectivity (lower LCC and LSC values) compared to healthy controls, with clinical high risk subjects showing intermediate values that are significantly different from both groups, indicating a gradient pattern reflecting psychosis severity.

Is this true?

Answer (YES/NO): NO